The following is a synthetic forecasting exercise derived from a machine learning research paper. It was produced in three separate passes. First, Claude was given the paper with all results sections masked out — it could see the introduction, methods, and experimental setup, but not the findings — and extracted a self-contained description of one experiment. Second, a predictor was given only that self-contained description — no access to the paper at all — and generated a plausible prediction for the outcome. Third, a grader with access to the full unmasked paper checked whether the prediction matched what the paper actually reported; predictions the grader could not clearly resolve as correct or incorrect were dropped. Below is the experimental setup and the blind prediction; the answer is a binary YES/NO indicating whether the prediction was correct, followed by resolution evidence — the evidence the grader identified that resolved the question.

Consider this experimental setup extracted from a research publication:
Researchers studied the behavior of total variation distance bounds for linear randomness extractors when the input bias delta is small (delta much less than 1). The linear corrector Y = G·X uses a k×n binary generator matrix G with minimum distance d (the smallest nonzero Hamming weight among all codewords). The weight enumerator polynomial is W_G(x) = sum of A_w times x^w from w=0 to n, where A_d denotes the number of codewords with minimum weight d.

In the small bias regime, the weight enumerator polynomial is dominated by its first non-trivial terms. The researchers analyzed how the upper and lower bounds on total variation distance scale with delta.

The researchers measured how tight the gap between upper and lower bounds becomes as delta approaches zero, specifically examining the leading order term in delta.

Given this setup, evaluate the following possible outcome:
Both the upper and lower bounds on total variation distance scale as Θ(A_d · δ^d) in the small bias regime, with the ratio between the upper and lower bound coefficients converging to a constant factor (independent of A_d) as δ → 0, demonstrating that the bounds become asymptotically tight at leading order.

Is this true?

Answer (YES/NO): NO